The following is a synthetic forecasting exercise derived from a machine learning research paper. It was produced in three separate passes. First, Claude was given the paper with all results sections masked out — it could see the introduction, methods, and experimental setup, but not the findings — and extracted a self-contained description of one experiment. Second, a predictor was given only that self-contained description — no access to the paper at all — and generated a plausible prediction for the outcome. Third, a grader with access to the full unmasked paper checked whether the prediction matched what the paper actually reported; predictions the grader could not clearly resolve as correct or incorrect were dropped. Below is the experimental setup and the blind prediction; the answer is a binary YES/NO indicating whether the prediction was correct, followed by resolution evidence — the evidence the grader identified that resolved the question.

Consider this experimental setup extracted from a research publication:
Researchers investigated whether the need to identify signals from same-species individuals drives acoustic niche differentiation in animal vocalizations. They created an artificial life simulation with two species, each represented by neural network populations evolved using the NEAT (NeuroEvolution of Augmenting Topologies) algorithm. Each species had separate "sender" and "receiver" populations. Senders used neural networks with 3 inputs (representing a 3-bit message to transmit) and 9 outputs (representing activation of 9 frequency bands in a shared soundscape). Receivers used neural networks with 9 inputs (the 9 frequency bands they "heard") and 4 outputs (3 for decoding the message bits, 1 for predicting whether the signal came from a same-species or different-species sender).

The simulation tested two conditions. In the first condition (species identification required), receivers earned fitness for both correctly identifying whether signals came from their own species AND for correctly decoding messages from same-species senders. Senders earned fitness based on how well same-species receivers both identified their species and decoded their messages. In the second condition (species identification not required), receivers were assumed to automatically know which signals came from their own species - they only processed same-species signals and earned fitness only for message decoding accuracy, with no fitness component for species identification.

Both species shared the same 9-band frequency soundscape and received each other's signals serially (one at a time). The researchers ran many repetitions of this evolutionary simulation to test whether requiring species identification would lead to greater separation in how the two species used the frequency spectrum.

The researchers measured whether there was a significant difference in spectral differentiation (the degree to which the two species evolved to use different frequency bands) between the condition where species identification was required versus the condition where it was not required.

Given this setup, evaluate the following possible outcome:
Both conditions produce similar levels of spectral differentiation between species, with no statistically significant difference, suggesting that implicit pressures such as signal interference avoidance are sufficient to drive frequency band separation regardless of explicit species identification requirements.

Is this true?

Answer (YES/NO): NO